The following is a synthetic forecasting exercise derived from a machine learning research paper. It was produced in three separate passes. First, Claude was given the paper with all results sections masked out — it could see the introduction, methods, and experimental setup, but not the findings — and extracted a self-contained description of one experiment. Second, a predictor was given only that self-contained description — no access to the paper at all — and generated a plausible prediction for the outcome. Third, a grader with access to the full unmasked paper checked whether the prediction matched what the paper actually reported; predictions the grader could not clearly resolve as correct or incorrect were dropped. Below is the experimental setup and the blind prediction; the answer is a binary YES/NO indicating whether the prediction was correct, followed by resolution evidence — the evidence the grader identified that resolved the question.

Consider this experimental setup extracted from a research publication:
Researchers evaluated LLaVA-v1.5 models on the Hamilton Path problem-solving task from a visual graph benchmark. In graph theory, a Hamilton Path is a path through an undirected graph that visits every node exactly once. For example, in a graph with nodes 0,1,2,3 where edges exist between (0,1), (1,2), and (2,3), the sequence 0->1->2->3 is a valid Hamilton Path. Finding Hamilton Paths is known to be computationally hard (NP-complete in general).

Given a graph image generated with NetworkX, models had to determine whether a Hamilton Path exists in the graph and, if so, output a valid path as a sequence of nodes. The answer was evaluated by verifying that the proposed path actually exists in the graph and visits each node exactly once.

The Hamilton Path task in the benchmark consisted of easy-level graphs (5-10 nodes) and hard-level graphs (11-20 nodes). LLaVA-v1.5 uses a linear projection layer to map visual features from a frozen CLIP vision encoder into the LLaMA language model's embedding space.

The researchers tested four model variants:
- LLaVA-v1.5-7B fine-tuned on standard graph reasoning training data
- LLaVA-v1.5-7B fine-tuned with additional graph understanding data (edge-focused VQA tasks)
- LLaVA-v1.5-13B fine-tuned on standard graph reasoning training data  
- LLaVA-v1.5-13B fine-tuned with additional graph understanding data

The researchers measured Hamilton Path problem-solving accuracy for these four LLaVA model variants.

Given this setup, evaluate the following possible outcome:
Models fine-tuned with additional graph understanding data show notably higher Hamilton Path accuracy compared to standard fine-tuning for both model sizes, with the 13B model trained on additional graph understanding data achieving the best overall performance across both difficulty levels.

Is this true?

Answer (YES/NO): NO